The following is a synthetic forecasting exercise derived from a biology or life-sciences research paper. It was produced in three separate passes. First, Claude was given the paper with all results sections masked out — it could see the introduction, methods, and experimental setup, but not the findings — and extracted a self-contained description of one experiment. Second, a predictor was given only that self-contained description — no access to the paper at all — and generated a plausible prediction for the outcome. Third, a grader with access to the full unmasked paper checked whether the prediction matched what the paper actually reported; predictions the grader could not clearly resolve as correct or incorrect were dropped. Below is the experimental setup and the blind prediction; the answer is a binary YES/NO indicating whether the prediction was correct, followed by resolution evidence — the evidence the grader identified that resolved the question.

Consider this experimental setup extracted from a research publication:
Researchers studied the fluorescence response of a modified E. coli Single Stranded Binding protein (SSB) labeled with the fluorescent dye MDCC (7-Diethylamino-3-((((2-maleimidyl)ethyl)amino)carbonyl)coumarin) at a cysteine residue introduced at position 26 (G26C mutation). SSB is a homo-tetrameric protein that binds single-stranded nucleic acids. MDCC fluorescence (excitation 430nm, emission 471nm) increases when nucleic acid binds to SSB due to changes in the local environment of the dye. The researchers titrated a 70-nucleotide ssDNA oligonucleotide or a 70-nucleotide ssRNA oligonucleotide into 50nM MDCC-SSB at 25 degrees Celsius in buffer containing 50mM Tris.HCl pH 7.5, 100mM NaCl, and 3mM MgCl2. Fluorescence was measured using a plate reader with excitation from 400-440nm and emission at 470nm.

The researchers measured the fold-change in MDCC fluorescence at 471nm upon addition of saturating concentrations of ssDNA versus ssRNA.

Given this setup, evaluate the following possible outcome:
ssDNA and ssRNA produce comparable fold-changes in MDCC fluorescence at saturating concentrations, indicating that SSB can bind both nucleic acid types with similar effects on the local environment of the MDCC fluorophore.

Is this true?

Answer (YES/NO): YES